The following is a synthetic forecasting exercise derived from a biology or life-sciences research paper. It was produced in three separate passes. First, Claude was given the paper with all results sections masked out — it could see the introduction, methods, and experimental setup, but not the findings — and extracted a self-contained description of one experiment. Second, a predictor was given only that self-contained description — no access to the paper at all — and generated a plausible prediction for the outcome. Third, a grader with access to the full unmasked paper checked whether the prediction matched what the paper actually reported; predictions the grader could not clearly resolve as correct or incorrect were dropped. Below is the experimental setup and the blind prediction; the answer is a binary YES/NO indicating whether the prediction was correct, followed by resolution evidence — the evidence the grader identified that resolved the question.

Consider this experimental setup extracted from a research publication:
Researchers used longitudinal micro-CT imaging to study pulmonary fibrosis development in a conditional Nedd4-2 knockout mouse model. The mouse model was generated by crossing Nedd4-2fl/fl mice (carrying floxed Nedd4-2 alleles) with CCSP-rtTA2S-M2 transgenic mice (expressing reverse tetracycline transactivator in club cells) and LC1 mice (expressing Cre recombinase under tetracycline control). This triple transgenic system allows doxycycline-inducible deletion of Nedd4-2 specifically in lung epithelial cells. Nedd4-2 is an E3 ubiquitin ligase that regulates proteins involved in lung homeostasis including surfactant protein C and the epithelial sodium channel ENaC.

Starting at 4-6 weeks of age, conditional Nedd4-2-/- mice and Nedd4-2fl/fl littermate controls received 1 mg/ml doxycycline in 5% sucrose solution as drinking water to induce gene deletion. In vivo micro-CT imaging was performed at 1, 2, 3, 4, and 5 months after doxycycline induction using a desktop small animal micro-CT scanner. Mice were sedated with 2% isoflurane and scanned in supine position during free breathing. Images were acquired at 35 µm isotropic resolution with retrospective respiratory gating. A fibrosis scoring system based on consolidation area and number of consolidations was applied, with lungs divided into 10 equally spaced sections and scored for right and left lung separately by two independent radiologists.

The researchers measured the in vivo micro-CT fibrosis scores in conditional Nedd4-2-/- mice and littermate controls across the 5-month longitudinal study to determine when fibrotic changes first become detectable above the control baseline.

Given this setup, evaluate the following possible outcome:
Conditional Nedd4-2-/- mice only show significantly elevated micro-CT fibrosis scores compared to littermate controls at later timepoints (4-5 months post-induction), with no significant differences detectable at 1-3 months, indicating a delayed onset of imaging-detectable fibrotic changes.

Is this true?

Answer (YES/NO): NO